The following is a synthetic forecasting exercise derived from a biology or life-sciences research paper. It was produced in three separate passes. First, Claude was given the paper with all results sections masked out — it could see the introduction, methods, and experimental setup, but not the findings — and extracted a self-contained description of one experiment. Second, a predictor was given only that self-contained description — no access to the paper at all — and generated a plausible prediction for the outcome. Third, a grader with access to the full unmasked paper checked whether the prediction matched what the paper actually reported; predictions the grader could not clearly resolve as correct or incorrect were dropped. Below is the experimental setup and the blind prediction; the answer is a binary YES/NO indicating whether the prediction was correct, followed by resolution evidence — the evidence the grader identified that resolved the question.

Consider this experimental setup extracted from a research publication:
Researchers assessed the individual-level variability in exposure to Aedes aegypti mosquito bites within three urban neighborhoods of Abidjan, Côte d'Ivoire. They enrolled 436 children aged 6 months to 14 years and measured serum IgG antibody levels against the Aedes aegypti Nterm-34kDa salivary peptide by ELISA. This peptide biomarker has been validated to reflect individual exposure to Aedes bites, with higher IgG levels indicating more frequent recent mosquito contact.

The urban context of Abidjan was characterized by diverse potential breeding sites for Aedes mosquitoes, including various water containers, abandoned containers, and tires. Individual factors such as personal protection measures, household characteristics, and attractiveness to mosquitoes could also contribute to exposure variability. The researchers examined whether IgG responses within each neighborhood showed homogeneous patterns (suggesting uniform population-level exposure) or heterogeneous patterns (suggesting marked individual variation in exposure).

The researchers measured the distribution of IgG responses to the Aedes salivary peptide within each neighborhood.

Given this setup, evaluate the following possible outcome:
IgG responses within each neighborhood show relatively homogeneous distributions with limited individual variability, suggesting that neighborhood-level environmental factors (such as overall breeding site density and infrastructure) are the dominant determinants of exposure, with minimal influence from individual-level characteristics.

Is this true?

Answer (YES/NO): NO